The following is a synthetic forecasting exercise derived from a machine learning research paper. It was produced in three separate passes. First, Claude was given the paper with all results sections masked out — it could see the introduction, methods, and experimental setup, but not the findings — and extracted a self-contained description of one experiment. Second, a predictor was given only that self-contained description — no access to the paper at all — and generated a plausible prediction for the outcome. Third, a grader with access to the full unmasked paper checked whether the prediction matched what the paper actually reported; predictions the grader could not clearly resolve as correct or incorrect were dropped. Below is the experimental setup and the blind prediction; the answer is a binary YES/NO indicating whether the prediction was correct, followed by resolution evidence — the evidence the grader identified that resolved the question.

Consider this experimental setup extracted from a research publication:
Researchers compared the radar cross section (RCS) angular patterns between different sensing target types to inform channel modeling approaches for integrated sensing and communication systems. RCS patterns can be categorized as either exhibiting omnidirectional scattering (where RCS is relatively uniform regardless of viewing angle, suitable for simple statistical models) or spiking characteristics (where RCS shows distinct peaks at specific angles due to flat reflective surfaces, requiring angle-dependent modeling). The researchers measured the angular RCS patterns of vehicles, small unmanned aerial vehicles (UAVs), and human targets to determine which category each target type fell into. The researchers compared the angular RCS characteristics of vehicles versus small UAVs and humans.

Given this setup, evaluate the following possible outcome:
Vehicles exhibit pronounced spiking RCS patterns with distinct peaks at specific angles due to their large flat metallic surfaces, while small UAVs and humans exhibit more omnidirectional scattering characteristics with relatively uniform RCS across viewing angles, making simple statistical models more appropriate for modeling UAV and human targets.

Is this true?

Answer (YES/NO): YES